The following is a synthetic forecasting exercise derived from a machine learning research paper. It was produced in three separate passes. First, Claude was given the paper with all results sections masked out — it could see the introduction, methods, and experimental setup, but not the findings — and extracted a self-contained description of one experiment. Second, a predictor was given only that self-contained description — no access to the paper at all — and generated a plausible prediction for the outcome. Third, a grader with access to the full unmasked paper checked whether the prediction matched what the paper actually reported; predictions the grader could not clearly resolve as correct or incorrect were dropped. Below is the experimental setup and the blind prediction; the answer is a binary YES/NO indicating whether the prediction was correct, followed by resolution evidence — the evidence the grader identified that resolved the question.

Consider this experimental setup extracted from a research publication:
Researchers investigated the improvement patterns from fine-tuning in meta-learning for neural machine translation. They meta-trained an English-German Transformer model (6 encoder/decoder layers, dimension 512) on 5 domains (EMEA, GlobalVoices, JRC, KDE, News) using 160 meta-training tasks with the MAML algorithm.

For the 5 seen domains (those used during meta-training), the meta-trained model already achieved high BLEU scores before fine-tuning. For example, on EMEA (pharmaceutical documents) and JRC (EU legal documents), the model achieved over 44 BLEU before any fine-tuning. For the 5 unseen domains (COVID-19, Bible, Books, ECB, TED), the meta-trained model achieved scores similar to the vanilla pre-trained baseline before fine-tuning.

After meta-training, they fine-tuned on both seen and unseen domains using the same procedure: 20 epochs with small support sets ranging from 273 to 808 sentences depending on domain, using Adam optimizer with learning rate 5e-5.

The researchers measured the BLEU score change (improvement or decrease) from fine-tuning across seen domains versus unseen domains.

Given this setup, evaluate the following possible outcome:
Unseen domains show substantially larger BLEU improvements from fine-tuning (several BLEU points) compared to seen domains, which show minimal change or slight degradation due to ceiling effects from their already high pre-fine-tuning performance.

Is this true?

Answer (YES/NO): YES